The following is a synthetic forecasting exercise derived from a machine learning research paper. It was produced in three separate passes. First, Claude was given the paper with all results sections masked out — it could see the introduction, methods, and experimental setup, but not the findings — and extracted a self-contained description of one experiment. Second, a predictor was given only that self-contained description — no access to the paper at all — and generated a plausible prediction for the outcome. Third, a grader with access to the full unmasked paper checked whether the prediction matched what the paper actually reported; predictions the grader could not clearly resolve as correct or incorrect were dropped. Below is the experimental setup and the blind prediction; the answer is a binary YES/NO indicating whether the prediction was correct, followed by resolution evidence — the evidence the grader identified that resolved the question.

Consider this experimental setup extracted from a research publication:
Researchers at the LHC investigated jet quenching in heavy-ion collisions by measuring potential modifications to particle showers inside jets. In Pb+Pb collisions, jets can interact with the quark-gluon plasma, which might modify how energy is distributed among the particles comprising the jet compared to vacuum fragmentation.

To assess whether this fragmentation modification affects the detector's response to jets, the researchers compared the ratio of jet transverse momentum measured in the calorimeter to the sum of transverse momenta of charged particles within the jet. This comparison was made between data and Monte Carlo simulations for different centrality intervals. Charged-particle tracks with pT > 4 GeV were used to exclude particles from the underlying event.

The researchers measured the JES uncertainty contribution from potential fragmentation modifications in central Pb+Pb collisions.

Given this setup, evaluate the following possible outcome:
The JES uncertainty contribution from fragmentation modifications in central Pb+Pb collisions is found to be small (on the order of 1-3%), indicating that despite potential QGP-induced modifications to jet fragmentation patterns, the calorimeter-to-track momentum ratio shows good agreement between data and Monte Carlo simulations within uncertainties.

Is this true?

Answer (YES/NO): YES